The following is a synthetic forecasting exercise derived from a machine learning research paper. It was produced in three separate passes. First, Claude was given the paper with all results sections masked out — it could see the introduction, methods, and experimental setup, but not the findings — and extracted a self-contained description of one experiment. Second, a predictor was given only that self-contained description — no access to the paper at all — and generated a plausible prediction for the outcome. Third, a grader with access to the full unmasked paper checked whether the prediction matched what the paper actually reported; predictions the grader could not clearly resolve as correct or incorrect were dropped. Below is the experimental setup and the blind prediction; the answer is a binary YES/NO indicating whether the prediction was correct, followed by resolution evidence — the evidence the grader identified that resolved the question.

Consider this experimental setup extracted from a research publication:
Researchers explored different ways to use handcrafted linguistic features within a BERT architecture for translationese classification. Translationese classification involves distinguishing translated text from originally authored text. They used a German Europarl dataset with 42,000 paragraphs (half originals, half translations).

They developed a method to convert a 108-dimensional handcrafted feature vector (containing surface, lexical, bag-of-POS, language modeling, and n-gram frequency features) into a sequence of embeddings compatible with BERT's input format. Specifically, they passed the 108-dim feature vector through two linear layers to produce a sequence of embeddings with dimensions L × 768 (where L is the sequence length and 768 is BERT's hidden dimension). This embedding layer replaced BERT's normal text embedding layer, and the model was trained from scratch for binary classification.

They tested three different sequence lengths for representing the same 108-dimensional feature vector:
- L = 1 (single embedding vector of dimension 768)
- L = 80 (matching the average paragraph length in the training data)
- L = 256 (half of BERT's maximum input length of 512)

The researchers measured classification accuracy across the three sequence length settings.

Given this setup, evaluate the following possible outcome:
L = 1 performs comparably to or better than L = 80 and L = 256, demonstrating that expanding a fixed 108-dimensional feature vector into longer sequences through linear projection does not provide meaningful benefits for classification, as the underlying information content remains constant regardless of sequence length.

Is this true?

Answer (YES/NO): NO